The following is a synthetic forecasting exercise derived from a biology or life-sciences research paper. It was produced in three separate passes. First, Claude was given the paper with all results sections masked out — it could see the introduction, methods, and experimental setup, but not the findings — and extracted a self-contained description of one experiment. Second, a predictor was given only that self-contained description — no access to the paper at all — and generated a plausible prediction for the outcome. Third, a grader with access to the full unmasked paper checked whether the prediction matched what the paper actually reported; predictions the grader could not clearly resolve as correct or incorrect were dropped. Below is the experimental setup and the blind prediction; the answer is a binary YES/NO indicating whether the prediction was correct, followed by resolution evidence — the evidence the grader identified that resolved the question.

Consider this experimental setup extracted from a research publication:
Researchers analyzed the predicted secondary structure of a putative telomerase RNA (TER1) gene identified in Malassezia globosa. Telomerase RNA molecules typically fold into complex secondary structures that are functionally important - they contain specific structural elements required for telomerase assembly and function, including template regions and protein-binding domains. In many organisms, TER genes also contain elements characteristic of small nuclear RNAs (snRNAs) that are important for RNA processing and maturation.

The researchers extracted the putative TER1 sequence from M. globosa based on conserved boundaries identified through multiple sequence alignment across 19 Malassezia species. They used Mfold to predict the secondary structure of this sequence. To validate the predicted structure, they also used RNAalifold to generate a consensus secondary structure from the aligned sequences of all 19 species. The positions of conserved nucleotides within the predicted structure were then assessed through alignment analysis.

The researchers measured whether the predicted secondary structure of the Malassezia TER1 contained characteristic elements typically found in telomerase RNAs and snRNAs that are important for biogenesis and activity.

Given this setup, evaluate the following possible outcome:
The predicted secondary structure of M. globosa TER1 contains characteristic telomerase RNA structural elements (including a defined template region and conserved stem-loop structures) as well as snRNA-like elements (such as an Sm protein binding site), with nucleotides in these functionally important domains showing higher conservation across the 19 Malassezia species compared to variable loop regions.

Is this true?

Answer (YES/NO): YES